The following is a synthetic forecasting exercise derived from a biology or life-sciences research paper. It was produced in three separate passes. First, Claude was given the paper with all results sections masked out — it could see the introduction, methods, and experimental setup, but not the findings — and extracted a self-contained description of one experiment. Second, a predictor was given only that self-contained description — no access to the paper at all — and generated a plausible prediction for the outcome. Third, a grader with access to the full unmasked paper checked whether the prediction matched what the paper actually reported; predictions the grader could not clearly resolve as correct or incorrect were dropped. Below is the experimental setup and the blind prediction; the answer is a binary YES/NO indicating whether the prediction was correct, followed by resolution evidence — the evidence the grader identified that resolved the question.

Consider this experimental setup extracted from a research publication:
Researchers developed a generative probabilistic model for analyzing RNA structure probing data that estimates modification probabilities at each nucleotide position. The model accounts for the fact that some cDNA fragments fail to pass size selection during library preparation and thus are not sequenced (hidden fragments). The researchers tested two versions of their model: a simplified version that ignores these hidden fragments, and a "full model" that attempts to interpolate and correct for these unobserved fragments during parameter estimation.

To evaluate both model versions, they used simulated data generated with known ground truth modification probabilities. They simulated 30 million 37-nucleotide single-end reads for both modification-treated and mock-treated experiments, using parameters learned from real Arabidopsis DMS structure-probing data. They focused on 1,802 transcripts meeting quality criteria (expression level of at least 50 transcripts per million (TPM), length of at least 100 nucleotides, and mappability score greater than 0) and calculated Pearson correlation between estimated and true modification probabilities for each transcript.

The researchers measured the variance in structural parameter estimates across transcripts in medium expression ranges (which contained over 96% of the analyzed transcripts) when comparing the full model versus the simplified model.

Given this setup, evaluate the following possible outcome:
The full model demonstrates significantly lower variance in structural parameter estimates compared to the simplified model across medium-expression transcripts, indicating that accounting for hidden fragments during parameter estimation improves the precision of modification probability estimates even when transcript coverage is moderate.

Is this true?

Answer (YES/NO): NO